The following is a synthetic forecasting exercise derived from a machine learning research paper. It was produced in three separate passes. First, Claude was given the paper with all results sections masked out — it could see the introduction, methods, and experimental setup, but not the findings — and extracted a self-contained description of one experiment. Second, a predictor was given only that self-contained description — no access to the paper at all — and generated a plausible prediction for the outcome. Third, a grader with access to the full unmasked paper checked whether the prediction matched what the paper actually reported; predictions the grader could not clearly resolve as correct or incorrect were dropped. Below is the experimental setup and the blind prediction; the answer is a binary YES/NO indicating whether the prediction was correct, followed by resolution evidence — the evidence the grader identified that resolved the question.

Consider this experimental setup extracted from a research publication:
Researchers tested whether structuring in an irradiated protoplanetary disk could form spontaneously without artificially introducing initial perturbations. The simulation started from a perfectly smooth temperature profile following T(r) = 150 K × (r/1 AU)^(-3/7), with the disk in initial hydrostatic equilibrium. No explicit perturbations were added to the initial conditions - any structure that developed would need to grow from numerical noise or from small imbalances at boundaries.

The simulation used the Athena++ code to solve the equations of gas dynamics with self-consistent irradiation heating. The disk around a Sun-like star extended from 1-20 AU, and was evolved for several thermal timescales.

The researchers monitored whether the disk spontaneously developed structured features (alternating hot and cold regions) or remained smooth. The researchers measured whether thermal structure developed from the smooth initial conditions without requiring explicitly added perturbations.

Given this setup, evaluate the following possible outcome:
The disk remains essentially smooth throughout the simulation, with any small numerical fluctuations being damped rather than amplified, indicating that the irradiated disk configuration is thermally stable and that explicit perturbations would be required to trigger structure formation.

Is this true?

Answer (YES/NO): NO